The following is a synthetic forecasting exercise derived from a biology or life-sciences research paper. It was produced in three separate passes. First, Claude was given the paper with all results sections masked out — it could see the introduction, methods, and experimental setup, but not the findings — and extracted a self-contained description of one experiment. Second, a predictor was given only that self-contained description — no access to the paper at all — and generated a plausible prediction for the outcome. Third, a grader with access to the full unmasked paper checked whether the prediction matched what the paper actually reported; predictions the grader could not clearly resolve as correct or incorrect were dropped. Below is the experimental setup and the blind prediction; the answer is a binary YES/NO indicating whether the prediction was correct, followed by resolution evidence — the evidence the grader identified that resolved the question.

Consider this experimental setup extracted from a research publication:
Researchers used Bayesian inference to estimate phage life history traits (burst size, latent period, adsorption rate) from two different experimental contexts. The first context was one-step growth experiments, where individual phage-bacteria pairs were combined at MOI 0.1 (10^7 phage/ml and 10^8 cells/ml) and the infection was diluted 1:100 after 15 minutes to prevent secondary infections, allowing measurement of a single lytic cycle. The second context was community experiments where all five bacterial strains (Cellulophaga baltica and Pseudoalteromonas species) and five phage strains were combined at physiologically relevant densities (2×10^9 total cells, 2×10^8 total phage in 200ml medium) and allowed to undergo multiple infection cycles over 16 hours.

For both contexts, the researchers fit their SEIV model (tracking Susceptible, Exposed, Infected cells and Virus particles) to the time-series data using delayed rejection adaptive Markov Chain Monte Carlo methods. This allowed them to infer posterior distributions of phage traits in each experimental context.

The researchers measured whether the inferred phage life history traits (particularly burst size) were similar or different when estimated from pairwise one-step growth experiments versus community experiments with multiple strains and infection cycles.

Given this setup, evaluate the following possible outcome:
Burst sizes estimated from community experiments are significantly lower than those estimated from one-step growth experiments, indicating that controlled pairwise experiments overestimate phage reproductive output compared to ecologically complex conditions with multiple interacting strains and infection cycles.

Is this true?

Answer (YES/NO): NO